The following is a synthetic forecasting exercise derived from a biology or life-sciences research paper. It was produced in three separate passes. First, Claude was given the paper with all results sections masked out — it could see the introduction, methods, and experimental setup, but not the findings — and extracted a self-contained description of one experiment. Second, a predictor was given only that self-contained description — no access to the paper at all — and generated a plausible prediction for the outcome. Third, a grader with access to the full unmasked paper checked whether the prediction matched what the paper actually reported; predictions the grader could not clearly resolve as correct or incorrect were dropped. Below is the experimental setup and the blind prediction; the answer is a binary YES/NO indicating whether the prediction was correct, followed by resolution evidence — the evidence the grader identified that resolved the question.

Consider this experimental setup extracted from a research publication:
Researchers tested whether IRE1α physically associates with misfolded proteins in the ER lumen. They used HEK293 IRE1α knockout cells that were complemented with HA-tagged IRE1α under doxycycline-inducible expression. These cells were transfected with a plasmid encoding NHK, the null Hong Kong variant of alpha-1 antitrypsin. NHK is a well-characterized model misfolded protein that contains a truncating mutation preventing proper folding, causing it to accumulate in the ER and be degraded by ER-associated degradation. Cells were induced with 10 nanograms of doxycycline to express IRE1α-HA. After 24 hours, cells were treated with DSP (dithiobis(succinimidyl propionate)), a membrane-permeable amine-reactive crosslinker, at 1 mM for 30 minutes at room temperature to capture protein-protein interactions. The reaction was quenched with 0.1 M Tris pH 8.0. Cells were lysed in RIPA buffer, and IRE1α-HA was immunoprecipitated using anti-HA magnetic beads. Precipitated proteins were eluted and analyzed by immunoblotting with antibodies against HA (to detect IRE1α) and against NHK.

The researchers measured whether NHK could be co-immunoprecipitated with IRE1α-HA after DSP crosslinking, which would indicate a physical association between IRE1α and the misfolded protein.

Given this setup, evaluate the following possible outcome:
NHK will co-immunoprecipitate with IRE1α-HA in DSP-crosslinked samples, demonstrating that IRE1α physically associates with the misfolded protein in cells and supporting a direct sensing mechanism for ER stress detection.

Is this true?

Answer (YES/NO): YES